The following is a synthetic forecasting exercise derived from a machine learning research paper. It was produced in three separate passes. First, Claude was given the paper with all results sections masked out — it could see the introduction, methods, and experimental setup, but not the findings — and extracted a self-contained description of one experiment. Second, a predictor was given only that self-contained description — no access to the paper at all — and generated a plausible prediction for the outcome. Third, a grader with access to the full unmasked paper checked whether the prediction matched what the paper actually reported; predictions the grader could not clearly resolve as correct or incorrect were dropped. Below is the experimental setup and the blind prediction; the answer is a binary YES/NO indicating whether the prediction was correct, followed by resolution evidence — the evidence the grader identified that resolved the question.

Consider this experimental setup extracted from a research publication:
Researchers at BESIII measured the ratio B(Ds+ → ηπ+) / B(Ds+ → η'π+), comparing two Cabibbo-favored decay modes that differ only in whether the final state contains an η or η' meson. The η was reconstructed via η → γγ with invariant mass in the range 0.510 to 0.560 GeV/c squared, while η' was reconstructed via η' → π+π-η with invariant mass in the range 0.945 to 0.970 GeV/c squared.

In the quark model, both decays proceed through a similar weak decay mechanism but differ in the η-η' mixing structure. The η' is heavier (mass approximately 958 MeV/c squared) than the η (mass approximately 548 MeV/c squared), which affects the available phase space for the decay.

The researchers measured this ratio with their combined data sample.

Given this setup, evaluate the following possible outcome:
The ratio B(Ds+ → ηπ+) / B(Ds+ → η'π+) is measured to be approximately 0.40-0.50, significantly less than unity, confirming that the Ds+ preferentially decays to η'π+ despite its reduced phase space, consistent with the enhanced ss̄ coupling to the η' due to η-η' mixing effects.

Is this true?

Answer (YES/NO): YES